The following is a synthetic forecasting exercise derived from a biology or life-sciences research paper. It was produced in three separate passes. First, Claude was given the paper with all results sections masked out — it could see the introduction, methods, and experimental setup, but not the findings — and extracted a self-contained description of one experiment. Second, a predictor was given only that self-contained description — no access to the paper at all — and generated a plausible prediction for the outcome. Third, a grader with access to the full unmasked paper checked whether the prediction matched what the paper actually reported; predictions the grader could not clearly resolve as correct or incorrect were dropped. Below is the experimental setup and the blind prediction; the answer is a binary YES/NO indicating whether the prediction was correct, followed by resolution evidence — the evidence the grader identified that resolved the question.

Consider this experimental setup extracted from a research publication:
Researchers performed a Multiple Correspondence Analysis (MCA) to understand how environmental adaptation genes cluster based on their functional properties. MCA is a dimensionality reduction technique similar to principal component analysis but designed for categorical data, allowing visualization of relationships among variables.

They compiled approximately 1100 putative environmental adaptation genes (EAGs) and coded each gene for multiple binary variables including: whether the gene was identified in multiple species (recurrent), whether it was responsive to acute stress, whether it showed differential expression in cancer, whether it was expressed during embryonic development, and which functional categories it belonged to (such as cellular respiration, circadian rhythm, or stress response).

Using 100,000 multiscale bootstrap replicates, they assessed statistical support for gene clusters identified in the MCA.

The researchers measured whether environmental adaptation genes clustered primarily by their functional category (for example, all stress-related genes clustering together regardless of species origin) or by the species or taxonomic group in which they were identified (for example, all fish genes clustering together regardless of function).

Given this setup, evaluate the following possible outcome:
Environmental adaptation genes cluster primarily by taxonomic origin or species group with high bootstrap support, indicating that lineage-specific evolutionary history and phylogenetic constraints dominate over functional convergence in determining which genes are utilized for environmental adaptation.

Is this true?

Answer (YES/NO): NO